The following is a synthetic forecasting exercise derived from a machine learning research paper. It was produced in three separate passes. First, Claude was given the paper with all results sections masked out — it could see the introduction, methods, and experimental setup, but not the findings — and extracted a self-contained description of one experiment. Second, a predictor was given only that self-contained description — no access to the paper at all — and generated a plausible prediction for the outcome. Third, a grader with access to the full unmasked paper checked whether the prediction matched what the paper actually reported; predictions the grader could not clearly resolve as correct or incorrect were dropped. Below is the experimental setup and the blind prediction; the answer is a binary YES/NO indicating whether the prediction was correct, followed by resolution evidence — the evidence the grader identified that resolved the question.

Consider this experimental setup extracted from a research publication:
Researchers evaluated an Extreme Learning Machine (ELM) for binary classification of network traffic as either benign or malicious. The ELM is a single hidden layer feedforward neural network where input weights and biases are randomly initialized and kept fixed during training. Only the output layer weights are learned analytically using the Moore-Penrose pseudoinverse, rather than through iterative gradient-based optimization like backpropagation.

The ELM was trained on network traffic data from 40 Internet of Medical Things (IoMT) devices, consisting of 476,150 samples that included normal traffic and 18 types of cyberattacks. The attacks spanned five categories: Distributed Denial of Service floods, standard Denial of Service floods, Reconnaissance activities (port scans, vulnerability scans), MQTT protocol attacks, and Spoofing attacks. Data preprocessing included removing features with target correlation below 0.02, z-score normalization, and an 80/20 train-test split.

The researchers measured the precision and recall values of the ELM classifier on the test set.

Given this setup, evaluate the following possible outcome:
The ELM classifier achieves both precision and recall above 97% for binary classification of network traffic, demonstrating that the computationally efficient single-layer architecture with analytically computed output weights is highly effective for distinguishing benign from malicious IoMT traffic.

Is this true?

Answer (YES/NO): NO